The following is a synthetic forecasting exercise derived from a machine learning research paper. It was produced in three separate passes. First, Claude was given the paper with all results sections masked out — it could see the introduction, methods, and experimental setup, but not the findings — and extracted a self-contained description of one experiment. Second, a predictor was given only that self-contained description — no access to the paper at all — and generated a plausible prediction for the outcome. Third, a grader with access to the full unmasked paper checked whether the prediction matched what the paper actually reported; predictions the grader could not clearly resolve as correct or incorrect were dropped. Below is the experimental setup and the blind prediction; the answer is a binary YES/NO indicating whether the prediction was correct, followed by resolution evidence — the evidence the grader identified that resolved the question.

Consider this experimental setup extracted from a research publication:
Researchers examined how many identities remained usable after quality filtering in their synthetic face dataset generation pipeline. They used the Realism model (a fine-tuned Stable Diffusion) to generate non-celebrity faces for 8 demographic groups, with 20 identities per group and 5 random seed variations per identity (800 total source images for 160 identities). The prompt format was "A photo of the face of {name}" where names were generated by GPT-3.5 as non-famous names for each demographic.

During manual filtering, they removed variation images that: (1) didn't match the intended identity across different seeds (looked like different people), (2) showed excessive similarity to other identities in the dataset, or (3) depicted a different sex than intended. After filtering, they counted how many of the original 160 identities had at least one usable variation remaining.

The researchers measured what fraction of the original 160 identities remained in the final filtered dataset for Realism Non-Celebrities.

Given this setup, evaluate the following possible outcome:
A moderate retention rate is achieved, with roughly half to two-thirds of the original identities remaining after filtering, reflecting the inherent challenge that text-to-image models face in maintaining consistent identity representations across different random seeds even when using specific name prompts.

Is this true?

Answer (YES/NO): NO